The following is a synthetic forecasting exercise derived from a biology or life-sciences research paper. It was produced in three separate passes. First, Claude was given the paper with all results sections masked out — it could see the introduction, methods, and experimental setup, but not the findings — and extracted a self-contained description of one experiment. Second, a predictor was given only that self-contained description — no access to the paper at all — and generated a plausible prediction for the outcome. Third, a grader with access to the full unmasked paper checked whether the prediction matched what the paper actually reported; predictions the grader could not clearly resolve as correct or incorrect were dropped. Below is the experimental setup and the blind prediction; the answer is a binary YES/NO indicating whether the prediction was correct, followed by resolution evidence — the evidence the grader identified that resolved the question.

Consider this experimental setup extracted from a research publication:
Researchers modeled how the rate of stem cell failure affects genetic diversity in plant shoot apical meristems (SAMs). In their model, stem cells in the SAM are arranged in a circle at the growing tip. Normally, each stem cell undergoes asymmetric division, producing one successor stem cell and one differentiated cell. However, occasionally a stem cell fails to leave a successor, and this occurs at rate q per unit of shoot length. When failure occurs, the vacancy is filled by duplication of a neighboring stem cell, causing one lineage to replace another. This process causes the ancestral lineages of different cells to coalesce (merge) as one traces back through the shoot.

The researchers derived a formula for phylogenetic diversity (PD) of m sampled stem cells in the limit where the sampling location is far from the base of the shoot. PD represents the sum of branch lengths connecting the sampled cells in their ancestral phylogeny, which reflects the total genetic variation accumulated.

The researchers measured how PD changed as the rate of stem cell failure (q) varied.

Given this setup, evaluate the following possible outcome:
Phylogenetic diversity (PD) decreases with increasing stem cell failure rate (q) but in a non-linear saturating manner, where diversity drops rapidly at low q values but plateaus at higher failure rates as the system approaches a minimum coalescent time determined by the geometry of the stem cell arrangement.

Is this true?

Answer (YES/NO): NO